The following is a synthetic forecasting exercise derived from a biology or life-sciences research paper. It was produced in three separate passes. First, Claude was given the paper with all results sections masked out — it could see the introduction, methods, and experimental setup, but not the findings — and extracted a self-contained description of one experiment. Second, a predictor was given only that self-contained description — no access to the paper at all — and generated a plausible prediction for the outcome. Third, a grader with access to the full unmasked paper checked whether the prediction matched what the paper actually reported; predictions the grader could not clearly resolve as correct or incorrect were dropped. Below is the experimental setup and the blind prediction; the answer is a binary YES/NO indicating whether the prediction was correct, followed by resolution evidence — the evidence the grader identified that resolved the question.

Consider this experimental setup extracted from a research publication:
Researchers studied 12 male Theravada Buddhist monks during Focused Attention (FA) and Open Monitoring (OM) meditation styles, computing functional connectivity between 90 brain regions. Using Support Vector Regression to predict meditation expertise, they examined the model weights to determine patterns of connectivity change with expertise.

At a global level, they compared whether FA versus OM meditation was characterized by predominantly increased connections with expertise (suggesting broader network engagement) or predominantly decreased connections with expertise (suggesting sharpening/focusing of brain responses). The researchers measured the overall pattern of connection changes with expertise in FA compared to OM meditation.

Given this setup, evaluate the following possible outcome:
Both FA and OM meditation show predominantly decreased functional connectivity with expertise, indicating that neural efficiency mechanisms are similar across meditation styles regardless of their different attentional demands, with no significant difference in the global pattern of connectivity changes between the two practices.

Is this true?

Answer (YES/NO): NO